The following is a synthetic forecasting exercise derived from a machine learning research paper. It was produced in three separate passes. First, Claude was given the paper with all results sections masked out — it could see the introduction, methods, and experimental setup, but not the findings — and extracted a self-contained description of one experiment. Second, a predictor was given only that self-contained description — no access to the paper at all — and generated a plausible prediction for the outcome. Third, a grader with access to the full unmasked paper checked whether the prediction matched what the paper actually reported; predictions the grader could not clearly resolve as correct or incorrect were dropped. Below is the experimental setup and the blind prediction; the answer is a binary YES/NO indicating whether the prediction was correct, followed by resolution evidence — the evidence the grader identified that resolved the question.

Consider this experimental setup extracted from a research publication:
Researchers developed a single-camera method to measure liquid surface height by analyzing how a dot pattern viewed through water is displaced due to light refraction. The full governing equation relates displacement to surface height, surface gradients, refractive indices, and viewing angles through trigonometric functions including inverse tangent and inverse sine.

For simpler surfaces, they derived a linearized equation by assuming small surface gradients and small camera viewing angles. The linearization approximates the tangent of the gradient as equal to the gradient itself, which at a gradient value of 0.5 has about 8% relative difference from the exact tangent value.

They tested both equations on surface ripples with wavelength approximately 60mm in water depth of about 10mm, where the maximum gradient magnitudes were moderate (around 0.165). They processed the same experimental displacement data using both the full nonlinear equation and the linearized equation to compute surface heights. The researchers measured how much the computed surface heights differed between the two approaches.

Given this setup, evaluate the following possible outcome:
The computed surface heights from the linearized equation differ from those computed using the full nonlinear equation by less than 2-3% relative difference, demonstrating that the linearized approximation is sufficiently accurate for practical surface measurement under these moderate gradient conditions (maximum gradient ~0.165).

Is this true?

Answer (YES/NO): YES